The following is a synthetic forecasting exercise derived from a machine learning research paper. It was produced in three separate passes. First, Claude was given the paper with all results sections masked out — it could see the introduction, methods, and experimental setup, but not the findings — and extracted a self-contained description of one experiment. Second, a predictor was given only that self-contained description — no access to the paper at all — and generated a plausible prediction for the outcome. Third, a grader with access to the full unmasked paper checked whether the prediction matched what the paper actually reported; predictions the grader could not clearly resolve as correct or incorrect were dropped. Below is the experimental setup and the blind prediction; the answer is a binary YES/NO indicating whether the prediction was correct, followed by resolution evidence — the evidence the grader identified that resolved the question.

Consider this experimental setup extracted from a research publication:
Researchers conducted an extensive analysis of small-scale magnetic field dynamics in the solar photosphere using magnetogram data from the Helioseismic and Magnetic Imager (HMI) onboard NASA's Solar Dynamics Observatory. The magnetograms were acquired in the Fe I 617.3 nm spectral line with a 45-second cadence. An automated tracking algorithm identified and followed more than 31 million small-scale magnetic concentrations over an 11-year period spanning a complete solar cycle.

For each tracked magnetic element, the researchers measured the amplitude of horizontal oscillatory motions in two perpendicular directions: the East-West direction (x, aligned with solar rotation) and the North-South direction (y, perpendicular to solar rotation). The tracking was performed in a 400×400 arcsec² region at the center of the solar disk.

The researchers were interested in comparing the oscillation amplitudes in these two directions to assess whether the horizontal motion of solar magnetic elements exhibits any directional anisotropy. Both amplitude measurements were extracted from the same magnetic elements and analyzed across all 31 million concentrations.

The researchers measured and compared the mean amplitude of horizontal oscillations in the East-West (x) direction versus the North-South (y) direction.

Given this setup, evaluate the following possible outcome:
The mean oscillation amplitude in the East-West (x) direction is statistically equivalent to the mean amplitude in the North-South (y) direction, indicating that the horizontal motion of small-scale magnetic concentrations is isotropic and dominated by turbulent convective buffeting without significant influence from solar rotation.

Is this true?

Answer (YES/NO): NO